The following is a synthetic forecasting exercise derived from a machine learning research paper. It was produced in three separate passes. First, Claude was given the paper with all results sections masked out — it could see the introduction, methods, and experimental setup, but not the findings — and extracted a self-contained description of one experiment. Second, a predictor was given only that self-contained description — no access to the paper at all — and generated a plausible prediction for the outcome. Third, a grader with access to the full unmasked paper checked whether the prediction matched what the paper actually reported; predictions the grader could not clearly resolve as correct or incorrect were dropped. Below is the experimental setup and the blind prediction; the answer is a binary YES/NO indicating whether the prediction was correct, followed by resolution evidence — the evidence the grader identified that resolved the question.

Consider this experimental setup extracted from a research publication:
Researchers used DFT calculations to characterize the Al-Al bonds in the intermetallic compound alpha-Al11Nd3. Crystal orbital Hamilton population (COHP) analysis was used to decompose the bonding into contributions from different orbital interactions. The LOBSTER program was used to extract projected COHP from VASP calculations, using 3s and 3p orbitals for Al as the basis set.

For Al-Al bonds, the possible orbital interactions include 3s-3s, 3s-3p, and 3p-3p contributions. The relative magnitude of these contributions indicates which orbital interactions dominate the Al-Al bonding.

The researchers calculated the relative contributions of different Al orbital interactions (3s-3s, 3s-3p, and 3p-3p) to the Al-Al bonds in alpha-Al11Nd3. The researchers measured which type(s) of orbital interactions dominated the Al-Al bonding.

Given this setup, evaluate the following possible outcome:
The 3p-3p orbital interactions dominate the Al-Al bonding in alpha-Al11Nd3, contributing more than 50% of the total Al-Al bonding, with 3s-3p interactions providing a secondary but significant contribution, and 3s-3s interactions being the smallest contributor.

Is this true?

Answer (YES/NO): NO